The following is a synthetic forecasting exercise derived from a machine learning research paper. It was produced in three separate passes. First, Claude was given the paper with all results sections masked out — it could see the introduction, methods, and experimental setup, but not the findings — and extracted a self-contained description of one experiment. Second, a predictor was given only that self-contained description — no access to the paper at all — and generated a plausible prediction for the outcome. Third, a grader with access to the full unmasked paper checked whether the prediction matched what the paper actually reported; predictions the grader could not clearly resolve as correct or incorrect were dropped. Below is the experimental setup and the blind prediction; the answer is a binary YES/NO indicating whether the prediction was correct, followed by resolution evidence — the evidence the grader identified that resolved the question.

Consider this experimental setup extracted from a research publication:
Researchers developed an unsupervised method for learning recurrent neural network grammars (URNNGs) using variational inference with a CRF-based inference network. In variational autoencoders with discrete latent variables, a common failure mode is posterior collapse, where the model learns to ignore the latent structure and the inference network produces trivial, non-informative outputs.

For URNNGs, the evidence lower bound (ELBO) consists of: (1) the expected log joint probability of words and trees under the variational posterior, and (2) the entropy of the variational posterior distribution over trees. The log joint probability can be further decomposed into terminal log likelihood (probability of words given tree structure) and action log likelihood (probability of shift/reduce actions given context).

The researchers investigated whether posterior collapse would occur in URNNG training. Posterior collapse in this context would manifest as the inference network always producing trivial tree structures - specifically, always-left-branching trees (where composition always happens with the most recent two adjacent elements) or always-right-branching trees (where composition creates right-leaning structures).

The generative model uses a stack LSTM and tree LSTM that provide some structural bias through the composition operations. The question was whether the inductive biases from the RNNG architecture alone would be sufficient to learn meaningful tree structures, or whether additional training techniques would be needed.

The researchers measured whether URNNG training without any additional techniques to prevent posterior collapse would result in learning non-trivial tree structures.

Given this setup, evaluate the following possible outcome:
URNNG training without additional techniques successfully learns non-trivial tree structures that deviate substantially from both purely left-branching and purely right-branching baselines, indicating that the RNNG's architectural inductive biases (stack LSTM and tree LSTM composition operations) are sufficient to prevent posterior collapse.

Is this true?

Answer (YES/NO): NO